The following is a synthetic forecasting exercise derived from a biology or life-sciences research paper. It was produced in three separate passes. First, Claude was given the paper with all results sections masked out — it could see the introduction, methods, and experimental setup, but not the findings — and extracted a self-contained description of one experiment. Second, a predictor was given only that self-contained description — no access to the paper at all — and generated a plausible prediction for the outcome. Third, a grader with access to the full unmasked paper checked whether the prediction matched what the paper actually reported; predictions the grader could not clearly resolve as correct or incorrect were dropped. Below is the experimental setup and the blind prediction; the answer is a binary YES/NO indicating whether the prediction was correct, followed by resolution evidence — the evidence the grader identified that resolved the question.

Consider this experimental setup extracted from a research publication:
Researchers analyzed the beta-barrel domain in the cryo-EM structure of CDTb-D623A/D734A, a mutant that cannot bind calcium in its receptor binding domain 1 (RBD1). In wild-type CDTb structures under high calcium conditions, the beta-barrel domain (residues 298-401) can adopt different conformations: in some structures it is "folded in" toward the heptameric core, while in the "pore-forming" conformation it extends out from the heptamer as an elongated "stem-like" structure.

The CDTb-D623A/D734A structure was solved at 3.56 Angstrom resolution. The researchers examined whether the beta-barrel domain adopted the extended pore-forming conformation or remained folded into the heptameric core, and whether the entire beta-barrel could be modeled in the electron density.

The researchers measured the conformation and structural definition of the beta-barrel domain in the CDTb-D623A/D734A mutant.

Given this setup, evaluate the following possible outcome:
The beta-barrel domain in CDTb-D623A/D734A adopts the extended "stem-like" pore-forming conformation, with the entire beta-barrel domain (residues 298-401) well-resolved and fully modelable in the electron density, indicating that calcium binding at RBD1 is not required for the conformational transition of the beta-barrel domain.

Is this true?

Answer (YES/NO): NO